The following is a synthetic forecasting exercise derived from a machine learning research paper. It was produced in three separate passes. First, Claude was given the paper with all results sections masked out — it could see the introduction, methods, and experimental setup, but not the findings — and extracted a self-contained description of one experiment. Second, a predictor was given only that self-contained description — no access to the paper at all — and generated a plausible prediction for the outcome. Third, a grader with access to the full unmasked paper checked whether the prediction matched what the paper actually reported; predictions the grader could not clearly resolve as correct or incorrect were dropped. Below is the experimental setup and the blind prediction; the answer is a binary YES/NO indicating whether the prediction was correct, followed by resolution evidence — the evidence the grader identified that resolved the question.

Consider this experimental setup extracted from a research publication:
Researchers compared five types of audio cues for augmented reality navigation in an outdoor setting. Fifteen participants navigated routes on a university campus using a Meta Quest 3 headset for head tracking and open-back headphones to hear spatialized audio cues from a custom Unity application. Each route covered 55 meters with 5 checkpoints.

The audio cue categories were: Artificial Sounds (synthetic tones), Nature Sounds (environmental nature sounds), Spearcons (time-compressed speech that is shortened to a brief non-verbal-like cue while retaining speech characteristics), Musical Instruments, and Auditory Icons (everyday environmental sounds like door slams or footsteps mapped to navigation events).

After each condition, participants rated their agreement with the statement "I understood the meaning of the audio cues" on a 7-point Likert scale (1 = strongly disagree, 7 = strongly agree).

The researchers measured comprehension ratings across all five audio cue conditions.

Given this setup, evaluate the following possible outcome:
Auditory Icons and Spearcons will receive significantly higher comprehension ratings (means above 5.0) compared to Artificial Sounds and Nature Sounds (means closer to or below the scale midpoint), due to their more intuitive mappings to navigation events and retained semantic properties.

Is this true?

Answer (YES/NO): NO